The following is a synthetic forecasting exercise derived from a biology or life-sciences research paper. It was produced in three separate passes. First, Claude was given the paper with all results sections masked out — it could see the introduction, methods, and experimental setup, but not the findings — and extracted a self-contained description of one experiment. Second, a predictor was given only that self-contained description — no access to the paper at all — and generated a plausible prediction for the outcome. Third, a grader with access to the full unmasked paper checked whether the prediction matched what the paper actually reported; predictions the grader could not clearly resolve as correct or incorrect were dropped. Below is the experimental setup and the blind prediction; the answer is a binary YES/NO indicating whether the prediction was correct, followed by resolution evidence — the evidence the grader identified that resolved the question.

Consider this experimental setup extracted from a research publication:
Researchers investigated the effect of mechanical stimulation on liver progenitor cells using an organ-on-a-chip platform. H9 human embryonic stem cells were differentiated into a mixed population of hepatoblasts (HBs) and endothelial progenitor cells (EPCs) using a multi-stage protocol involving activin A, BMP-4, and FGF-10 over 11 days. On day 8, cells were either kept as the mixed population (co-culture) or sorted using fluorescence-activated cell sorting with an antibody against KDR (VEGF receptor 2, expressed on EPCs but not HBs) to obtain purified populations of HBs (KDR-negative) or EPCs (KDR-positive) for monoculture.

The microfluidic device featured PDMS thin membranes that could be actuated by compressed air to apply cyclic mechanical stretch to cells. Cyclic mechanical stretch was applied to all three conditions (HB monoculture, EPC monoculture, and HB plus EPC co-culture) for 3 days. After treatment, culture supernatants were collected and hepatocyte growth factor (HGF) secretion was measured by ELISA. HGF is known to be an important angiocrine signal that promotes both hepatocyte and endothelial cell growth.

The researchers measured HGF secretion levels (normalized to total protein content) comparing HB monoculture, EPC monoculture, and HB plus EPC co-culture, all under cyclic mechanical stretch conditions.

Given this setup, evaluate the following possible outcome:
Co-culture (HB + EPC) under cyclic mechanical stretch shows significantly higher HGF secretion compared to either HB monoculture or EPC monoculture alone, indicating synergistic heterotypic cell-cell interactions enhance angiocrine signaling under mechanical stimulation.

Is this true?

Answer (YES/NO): YES